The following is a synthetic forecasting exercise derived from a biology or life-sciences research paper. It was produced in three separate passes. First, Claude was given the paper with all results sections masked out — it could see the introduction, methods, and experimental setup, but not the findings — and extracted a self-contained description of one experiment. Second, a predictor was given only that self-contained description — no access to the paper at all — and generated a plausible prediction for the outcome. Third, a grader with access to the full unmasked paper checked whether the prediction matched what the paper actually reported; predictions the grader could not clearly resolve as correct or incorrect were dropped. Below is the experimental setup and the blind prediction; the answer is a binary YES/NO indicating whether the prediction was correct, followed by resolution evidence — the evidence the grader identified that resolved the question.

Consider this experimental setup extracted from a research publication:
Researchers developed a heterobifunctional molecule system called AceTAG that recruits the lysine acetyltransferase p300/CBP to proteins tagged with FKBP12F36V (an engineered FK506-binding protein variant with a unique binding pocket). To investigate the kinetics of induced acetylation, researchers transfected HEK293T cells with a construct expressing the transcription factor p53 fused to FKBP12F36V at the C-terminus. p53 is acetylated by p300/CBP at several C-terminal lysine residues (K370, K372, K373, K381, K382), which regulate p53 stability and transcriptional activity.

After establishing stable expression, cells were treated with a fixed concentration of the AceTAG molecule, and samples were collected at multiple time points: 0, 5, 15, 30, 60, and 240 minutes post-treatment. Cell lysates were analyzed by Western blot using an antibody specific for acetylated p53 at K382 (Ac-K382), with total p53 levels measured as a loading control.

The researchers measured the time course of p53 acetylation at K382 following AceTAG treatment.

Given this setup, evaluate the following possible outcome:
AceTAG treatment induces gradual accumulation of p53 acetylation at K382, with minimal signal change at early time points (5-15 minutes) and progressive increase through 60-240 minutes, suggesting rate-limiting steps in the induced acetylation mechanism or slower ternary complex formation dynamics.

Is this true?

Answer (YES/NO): NO